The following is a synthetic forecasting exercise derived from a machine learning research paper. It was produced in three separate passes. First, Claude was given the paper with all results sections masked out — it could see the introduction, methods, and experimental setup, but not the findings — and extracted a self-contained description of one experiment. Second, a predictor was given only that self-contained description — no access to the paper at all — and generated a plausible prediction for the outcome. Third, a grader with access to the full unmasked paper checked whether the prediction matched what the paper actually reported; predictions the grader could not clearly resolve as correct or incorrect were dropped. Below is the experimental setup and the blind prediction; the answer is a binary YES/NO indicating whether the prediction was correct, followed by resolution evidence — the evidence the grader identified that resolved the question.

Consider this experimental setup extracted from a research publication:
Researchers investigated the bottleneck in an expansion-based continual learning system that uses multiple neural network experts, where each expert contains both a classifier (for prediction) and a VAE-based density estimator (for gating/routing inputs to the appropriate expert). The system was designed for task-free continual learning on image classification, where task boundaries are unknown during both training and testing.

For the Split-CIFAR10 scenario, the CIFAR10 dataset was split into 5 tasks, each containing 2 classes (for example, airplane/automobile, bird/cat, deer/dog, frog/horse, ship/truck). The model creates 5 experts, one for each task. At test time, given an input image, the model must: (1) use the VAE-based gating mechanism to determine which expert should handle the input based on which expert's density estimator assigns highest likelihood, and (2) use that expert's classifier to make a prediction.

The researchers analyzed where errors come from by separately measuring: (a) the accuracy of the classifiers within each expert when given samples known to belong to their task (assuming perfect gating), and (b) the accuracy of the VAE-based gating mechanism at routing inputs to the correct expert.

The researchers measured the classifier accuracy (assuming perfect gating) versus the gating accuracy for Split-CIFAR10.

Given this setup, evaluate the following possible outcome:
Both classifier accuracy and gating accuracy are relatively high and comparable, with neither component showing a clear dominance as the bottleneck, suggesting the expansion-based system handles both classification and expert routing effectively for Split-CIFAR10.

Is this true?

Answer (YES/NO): NO